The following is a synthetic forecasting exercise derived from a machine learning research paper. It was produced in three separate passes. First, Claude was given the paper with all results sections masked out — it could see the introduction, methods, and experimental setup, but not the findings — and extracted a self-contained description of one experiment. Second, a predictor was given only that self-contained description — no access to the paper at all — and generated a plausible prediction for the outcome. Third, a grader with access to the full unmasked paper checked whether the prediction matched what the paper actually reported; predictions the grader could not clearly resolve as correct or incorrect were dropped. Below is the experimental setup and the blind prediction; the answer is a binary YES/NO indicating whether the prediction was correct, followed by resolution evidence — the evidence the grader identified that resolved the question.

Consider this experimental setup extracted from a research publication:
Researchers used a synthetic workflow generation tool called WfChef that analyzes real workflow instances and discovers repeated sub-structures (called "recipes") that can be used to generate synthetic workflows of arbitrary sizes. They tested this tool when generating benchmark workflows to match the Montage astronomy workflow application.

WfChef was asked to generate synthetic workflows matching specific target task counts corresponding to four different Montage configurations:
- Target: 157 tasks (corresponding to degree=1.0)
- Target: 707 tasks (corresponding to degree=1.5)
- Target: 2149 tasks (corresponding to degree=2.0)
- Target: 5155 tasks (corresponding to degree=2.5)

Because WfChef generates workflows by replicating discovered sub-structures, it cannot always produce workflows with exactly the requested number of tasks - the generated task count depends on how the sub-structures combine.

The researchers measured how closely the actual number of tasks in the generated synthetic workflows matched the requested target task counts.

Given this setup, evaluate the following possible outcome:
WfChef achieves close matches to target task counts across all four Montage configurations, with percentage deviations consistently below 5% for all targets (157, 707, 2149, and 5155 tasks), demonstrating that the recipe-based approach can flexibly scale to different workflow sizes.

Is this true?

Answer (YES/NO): YES